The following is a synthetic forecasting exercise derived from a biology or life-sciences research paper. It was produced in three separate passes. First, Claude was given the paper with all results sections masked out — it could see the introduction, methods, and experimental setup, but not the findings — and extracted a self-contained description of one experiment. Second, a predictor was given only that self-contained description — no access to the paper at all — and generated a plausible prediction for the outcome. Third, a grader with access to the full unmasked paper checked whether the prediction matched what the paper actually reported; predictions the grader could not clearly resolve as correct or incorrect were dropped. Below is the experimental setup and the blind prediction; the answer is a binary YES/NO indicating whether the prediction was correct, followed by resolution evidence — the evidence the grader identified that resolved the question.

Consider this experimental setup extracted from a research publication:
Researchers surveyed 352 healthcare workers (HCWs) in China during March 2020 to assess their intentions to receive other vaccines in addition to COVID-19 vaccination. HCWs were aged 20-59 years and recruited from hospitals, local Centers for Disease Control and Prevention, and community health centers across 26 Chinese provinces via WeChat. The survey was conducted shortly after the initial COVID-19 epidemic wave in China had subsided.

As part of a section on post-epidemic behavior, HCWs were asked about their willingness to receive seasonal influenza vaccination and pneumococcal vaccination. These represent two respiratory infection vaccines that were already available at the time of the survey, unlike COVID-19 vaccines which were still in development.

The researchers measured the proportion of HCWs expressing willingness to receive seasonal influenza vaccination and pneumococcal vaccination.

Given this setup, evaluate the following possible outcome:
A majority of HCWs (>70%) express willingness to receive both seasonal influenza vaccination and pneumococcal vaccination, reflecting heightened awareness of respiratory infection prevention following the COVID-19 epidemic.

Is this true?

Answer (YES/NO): NO